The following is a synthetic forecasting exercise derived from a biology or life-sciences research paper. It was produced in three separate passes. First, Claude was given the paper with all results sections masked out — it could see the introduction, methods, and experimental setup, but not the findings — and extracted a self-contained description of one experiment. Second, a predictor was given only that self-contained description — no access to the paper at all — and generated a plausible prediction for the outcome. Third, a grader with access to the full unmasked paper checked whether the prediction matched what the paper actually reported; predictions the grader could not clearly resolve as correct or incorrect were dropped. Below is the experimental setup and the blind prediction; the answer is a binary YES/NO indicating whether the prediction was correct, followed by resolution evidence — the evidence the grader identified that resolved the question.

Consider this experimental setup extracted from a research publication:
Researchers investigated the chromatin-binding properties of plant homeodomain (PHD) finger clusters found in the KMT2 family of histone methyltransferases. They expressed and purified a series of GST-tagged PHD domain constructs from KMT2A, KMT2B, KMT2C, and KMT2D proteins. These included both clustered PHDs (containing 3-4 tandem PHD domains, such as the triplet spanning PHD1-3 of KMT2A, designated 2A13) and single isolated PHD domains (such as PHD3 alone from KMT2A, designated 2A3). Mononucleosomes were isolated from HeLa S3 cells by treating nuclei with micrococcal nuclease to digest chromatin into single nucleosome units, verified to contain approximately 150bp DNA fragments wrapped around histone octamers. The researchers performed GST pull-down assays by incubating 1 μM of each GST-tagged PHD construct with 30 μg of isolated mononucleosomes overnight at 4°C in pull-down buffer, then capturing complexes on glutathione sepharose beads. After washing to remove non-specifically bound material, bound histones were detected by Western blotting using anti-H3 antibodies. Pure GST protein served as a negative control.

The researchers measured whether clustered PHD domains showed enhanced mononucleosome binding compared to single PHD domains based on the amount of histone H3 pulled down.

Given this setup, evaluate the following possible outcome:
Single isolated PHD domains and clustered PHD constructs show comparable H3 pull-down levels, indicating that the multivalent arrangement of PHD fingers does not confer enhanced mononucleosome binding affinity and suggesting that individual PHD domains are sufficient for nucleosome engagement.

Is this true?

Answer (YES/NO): NO